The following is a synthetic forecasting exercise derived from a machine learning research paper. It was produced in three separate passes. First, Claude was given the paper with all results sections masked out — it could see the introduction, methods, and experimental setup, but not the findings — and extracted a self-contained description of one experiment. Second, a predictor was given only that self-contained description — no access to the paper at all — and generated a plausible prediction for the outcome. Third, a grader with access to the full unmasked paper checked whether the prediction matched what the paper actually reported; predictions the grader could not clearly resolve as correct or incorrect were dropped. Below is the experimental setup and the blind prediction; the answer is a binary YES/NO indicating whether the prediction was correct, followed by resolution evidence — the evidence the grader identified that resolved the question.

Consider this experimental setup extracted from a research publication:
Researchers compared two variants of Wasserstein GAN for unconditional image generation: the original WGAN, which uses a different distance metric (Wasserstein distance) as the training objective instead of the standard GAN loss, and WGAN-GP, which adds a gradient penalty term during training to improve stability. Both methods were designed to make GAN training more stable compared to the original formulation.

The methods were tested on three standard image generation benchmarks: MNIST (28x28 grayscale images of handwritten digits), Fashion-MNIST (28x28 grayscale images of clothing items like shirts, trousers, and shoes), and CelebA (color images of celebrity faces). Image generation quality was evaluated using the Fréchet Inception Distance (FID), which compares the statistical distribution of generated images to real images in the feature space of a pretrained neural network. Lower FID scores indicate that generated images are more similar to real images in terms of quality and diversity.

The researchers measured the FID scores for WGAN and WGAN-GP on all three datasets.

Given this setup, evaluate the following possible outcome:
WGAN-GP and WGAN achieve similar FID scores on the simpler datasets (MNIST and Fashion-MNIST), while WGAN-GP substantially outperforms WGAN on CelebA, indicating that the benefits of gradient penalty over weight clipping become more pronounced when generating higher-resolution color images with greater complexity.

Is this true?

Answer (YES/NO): NO